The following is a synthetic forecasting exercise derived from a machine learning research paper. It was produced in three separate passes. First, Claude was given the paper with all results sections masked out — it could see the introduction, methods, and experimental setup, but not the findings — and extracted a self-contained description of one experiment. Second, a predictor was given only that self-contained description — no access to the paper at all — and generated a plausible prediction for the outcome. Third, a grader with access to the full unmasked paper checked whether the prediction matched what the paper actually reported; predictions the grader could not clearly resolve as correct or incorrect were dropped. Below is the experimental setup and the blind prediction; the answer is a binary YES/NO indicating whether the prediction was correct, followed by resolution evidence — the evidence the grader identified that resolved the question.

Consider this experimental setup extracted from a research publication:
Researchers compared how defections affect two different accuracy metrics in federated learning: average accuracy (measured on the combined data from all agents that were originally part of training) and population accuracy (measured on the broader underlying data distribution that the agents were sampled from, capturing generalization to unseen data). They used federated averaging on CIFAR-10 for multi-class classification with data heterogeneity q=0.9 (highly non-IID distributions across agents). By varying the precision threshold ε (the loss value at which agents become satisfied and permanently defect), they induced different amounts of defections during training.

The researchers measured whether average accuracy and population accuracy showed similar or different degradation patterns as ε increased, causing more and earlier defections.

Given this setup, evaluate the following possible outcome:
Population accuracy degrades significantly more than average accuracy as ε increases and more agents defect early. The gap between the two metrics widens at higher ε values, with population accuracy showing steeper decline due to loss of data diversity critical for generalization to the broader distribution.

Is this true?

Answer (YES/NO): NO